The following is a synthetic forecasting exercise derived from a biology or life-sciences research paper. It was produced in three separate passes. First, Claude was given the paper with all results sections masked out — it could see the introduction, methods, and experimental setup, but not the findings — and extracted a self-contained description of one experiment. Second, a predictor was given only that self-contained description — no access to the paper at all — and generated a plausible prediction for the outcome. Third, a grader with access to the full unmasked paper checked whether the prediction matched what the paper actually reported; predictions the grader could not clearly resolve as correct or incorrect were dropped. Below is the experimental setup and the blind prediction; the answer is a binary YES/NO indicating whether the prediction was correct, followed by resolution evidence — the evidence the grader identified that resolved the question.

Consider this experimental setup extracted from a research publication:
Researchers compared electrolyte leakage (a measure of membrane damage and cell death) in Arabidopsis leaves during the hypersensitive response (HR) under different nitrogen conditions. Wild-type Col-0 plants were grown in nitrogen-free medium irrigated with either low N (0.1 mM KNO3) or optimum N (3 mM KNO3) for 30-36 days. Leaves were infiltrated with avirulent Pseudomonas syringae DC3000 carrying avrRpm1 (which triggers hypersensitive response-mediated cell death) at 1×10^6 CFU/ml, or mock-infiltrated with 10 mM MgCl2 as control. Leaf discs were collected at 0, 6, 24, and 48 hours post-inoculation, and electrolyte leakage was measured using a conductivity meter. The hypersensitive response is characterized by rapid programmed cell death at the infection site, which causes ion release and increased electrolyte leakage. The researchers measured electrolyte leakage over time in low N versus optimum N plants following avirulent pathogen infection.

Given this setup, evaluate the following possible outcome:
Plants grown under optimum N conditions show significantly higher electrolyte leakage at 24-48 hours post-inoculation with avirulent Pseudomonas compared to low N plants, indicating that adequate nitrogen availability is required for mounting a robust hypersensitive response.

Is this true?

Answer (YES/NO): YES